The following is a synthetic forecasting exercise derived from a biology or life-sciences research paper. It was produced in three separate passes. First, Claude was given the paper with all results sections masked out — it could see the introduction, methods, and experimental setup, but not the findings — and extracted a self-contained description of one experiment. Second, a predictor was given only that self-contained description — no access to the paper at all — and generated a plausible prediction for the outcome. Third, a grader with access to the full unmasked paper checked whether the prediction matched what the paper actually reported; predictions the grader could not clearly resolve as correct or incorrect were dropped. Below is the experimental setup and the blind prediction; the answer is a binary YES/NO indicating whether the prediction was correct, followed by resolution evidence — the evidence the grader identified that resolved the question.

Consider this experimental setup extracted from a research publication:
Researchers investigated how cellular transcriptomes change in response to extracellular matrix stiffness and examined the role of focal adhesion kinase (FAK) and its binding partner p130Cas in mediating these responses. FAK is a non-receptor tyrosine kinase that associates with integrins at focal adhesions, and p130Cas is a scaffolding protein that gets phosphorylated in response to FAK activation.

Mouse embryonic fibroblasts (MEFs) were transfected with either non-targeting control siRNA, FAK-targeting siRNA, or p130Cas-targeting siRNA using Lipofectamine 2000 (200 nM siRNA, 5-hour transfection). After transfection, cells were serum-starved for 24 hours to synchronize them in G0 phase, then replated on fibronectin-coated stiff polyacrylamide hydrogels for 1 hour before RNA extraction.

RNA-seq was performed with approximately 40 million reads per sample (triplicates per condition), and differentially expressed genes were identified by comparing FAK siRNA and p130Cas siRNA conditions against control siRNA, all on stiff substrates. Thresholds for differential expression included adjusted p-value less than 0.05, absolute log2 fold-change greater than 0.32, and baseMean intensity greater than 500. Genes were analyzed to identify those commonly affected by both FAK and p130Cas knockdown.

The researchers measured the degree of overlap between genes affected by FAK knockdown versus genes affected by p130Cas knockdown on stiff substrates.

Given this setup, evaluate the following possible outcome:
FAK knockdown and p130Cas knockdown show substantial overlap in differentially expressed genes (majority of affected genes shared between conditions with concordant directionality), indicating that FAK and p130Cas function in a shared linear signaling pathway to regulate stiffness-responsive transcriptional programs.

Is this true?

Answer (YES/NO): NO